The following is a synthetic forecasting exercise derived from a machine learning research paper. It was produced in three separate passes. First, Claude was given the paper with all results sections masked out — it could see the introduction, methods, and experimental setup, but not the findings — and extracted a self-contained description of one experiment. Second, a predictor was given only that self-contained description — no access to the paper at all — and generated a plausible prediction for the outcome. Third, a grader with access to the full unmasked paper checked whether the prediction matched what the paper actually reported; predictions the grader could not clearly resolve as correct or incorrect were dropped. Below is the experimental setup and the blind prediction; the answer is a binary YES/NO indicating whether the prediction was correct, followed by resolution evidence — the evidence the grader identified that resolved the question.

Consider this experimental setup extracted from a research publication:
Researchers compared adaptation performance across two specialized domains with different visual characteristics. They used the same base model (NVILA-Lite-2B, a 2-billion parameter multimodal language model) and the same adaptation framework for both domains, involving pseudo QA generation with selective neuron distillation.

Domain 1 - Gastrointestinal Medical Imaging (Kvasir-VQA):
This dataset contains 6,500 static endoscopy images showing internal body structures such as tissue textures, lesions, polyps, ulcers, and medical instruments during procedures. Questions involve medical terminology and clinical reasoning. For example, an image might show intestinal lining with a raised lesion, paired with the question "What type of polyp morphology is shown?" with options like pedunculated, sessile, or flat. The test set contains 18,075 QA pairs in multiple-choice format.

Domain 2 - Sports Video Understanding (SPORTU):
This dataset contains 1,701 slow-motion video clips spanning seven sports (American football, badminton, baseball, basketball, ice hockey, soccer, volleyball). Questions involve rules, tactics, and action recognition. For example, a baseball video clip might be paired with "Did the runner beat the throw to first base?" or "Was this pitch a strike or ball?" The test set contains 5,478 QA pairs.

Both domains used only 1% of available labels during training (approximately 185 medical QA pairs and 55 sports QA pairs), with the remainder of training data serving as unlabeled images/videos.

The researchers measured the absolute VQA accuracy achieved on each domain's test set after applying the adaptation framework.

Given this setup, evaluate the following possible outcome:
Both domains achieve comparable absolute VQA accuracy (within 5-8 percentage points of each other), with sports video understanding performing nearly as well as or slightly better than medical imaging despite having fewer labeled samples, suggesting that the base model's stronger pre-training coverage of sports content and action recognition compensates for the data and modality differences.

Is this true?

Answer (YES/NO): NO